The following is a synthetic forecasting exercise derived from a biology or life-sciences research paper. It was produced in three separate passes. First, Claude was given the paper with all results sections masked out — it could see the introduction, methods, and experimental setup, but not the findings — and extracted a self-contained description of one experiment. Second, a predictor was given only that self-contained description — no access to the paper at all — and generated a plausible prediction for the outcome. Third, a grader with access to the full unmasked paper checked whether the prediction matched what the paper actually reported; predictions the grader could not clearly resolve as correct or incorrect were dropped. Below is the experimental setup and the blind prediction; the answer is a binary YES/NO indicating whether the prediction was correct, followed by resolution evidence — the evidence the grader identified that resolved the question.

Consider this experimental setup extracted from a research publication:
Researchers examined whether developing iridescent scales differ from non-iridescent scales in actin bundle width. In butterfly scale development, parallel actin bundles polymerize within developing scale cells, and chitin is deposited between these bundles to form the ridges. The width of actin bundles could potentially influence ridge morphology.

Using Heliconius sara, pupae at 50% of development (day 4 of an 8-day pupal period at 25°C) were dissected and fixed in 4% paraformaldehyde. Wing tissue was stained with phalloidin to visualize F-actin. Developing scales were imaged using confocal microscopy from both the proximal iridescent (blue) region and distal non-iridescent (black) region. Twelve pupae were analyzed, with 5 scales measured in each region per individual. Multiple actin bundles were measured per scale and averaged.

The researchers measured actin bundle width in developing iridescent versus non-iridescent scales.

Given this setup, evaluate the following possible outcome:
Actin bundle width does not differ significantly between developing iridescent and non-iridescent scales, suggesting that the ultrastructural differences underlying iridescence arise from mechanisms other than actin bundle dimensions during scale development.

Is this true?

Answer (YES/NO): NO